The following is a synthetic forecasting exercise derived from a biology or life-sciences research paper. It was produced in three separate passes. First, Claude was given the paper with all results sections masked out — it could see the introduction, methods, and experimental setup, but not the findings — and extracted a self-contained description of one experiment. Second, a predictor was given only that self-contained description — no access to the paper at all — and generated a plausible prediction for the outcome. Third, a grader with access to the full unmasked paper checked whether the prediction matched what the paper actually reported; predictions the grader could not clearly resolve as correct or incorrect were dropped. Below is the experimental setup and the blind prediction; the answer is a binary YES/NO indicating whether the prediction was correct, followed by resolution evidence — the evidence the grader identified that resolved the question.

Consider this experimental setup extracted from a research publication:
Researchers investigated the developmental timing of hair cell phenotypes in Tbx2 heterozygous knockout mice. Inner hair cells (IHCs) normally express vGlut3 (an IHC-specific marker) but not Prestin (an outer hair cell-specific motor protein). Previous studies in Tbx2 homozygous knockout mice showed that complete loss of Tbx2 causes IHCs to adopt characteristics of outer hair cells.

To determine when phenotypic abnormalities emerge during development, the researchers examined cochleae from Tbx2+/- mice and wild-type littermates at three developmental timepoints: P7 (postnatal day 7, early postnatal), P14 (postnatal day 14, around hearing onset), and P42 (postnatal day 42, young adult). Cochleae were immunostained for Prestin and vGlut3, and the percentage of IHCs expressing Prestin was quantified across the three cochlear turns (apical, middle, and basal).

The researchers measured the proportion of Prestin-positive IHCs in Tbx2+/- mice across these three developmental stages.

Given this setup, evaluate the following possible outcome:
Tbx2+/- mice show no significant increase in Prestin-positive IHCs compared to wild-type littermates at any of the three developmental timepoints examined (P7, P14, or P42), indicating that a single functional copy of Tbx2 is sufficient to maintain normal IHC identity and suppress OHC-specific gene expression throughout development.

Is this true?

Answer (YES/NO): NO